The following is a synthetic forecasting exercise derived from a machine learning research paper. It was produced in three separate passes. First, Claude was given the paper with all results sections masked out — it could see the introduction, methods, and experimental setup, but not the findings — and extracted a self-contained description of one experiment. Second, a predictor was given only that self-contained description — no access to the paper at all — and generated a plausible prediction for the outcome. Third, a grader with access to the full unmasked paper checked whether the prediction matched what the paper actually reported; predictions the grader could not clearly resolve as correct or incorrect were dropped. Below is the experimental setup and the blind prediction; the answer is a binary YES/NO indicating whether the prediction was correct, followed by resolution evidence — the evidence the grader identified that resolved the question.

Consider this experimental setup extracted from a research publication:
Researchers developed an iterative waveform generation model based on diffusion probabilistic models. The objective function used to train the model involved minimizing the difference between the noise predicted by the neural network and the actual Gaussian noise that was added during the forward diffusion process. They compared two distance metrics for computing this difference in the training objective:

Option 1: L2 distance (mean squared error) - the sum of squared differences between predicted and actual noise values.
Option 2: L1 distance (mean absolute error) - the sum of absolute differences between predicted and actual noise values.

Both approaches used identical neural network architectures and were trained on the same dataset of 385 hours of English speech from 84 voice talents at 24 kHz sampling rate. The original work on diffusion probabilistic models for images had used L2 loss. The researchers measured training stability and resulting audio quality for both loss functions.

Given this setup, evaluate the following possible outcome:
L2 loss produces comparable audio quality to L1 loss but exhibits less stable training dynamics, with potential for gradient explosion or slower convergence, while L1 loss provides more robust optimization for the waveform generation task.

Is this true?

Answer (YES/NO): NO